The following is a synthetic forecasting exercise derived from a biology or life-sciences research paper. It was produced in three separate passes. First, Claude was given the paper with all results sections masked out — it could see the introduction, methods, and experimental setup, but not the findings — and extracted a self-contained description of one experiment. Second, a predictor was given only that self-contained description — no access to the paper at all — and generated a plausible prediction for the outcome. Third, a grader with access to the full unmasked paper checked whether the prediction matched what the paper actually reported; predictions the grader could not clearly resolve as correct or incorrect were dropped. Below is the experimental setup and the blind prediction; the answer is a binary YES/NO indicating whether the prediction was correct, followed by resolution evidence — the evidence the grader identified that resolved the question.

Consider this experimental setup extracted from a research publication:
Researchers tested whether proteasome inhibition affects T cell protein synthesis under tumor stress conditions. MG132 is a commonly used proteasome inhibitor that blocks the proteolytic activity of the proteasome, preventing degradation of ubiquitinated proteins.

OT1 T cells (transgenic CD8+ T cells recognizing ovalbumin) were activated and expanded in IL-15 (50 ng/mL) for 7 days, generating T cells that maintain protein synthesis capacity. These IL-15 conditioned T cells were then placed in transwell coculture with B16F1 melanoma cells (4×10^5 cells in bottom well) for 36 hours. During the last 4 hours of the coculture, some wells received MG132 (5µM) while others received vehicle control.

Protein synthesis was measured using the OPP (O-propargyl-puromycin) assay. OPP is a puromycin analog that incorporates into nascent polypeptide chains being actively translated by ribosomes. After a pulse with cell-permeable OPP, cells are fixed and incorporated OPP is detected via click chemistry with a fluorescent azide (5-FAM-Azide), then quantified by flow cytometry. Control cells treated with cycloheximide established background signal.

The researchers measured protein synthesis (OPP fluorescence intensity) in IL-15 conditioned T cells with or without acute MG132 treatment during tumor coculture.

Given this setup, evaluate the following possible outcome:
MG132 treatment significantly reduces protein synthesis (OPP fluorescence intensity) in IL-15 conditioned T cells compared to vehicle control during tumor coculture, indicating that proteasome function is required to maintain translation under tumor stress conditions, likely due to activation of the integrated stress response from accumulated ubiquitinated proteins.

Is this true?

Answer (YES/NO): YES